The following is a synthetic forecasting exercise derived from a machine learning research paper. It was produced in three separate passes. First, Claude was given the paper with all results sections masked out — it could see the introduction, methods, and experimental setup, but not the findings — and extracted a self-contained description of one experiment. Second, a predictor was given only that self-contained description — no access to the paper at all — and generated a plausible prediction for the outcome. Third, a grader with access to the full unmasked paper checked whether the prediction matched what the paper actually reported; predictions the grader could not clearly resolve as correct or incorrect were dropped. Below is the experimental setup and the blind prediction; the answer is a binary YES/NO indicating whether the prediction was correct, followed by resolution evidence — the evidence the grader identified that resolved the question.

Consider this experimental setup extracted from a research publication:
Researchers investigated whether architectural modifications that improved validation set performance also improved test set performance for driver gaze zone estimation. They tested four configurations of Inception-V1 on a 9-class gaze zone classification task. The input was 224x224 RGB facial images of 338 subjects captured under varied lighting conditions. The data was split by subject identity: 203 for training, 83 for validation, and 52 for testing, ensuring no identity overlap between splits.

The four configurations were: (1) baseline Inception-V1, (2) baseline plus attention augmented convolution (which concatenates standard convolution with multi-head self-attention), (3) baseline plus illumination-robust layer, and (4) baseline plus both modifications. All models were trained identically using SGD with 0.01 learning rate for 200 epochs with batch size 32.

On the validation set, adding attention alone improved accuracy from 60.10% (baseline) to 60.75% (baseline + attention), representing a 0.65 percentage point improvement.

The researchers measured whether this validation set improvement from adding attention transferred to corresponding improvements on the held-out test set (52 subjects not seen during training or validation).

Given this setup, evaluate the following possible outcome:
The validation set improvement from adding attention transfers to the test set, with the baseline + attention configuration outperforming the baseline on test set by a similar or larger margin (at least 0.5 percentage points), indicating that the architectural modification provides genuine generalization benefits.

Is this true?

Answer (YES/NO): NO